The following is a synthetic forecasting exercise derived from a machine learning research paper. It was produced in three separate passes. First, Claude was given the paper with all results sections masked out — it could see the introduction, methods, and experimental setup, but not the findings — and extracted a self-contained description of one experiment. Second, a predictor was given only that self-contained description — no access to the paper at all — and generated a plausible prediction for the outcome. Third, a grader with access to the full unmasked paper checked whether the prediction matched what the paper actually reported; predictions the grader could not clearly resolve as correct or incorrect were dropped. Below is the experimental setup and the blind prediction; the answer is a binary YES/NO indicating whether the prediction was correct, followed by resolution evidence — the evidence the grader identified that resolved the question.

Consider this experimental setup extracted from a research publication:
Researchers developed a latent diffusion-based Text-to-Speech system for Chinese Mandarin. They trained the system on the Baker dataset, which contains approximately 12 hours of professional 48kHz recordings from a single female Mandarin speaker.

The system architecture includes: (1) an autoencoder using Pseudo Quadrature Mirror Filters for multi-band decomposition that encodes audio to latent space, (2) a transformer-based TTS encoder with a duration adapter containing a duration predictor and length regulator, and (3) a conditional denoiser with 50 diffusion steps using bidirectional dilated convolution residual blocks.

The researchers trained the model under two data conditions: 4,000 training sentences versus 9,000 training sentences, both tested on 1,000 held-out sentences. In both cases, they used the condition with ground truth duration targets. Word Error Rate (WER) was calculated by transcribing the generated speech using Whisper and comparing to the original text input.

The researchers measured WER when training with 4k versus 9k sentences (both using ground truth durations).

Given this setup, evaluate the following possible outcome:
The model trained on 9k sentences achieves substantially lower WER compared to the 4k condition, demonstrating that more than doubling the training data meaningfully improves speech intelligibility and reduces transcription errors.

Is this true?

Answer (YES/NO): YES